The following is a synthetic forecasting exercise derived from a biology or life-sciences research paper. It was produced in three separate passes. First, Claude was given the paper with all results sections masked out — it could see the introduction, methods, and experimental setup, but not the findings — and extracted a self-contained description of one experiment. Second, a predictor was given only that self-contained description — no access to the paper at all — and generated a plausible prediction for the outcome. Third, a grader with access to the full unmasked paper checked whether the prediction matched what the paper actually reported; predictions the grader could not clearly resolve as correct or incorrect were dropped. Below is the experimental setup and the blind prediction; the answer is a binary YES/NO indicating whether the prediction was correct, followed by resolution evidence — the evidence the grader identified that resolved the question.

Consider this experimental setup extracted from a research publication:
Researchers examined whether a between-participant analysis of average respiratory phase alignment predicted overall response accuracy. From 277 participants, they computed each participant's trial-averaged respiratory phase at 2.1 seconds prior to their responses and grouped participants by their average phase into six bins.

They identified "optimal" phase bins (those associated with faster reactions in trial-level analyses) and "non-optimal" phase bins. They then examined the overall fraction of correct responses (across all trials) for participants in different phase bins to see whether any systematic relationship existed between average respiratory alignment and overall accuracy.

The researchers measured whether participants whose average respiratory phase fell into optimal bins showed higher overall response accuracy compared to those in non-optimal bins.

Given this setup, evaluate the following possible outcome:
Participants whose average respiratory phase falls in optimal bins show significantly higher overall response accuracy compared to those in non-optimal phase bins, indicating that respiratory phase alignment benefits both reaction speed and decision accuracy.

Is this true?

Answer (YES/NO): NO